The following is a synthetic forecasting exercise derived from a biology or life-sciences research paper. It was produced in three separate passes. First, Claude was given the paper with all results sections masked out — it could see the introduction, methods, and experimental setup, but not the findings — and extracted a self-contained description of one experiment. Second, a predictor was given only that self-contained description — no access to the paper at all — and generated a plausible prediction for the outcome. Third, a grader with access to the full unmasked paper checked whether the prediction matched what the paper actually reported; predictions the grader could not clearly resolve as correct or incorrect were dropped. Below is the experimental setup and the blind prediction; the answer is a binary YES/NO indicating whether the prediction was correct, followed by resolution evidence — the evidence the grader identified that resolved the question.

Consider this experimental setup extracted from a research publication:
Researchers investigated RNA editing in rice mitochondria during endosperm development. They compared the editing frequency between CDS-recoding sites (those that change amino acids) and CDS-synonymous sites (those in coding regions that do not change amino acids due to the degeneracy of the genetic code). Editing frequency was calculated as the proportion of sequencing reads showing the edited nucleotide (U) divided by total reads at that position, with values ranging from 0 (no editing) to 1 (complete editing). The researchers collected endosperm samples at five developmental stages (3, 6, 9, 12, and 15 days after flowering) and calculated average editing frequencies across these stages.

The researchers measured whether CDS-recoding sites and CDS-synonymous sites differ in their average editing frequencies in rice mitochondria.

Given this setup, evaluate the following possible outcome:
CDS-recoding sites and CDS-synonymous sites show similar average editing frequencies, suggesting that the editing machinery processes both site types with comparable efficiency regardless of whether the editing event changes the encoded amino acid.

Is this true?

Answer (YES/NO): NO